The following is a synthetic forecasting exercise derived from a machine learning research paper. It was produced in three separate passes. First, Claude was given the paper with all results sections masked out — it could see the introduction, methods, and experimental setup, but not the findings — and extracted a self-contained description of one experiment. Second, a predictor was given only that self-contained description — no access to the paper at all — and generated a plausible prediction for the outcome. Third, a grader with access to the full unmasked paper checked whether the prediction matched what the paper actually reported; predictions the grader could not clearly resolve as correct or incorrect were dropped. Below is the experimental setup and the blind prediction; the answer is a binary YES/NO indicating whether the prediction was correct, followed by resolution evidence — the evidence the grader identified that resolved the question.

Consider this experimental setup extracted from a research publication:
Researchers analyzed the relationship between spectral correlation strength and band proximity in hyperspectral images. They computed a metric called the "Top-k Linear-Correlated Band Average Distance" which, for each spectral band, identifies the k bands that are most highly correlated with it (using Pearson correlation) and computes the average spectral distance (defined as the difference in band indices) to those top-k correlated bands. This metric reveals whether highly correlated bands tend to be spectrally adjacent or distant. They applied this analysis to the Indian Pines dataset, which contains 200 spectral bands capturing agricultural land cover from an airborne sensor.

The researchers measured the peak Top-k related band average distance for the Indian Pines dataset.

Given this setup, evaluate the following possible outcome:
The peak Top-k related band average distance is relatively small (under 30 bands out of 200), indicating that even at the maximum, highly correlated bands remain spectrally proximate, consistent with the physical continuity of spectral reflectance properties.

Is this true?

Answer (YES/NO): NO